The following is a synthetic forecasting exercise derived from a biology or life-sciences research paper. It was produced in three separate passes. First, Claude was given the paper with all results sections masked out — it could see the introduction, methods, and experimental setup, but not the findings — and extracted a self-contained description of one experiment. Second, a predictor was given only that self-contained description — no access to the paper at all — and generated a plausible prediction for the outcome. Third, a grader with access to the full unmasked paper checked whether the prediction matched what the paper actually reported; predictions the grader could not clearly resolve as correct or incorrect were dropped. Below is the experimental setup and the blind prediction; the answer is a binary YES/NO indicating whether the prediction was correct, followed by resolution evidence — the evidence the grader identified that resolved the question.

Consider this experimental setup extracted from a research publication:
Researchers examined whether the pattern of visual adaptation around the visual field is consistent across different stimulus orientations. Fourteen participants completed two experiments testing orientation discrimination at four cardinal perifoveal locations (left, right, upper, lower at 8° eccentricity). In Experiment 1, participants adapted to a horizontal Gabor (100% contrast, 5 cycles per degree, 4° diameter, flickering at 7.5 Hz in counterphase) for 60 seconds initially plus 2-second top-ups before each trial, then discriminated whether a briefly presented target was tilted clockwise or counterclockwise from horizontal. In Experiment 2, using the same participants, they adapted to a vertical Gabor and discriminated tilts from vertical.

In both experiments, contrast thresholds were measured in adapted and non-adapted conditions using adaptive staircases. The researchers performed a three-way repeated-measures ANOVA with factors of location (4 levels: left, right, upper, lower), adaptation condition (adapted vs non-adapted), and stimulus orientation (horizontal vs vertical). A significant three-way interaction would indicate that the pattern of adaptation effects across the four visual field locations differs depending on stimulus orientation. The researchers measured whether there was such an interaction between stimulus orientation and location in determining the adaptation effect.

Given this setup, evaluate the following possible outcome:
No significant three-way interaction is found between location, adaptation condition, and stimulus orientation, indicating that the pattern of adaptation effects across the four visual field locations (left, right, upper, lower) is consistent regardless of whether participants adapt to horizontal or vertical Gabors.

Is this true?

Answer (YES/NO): YES